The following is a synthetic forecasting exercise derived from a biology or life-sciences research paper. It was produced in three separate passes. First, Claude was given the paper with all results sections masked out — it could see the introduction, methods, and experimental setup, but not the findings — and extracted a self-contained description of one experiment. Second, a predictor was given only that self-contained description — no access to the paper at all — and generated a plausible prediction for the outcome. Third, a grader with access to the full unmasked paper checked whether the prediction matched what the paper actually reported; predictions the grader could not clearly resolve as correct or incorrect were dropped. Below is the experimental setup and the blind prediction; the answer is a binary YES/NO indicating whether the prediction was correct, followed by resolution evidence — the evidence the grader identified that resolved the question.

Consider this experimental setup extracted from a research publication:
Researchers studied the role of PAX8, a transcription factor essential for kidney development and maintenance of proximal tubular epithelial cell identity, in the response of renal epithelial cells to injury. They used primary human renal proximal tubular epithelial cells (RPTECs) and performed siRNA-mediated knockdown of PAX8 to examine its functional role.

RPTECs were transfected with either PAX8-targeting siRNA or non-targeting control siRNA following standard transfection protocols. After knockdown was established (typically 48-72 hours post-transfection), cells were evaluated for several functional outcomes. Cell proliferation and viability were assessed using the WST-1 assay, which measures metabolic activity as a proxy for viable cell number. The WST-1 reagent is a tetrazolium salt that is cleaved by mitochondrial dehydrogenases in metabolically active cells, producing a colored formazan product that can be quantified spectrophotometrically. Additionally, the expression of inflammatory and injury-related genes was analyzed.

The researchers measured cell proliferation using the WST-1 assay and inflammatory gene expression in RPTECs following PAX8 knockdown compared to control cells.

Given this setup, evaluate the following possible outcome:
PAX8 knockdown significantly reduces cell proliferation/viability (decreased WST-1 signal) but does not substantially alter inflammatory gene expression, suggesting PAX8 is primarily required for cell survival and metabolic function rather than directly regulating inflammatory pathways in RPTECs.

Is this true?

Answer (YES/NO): NO